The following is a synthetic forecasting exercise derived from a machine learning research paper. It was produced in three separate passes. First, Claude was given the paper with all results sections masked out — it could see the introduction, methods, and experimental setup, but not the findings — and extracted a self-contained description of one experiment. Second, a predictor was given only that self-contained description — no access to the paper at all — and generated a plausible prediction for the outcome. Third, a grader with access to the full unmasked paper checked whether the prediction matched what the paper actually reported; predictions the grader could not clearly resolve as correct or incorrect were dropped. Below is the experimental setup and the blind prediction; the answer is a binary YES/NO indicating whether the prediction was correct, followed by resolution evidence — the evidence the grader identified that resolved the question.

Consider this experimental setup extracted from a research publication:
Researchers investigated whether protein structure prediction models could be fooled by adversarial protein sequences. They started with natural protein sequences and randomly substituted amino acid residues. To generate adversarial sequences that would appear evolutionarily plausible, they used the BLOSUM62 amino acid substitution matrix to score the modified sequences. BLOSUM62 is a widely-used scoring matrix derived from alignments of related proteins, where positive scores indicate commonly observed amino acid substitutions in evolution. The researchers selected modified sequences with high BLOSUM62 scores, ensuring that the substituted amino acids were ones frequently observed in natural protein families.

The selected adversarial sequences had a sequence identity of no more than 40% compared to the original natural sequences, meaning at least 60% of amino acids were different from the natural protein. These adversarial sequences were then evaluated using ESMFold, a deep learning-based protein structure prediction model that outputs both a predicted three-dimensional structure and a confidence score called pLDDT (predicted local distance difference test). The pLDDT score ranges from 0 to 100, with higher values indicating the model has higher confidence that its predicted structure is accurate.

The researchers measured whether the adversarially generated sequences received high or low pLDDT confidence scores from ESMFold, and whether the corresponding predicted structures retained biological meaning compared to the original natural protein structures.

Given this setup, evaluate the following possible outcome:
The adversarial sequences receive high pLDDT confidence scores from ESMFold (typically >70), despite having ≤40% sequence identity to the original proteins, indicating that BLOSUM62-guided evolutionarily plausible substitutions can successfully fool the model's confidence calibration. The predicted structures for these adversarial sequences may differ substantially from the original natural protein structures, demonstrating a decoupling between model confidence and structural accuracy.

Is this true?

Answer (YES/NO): YES